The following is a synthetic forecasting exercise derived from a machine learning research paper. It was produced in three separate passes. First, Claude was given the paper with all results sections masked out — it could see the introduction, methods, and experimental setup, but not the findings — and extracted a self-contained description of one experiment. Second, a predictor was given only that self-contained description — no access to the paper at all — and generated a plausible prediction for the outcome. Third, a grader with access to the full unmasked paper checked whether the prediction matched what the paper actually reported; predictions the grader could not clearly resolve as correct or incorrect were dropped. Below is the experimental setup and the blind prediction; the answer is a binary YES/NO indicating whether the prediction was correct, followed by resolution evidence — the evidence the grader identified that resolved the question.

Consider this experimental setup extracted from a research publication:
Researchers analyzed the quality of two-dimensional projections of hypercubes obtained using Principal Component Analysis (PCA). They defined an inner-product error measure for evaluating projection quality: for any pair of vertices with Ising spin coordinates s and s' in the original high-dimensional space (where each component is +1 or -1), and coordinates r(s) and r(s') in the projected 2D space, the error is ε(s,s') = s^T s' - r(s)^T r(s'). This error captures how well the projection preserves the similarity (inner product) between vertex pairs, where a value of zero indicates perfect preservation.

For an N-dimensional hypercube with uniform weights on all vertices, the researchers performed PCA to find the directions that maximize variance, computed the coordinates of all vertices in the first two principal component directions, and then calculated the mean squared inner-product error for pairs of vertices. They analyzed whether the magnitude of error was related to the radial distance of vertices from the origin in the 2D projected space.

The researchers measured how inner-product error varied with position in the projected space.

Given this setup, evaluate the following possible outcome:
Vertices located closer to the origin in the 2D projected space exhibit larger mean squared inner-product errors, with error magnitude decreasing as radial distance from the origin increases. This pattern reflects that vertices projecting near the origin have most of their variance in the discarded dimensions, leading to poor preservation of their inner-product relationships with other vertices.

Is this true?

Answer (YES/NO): YES